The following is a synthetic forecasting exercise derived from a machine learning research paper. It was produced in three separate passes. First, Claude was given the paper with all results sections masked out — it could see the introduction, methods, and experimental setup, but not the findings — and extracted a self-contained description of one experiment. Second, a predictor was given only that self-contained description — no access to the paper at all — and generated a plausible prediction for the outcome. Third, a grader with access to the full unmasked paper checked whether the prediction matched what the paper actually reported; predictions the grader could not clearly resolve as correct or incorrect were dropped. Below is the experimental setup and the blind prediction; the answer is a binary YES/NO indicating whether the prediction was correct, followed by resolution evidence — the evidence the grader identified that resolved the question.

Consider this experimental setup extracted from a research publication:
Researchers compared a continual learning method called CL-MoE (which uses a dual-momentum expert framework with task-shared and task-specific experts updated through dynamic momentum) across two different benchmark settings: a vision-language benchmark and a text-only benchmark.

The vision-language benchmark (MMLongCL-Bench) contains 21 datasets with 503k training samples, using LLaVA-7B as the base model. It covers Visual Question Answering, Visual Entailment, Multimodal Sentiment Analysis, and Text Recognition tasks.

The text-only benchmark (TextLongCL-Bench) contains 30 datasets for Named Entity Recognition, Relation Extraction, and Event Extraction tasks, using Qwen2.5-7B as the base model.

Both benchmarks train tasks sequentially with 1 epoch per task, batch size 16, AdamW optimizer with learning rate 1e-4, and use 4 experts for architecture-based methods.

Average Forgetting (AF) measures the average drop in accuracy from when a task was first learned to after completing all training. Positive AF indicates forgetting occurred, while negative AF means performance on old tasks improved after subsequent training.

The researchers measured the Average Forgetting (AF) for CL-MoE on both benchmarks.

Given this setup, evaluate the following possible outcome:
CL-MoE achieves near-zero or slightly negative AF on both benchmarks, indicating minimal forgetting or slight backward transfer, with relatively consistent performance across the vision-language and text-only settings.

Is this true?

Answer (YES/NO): NO